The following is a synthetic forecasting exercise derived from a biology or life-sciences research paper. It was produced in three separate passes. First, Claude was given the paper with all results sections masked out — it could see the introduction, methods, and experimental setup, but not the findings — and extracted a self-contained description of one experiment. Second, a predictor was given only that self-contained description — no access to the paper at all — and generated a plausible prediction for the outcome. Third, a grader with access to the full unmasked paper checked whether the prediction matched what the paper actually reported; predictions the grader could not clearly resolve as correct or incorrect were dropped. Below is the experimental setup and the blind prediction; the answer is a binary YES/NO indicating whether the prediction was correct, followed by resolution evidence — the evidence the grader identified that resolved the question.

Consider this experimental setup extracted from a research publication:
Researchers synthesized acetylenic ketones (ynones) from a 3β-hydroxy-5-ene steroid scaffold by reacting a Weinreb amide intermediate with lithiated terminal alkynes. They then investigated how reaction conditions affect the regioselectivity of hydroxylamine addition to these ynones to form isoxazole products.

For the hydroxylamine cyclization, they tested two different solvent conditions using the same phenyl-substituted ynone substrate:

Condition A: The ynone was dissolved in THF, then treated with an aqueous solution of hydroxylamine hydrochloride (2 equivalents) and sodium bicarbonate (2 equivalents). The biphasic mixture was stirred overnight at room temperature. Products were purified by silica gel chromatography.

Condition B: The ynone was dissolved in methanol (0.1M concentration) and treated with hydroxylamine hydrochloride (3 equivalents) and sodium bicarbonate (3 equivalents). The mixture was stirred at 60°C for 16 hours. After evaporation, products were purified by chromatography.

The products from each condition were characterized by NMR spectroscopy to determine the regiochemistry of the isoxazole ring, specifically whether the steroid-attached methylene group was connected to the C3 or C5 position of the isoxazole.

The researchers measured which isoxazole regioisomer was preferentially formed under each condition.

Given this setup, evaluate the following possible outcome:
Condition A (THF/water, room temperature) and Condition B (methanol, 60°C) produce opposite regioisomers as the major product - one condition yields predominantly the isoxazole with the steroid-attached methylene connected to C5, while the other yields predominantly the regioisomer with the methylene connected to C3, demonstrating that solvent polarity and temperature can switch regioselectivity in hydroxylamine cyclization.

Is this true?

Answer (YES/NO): YES